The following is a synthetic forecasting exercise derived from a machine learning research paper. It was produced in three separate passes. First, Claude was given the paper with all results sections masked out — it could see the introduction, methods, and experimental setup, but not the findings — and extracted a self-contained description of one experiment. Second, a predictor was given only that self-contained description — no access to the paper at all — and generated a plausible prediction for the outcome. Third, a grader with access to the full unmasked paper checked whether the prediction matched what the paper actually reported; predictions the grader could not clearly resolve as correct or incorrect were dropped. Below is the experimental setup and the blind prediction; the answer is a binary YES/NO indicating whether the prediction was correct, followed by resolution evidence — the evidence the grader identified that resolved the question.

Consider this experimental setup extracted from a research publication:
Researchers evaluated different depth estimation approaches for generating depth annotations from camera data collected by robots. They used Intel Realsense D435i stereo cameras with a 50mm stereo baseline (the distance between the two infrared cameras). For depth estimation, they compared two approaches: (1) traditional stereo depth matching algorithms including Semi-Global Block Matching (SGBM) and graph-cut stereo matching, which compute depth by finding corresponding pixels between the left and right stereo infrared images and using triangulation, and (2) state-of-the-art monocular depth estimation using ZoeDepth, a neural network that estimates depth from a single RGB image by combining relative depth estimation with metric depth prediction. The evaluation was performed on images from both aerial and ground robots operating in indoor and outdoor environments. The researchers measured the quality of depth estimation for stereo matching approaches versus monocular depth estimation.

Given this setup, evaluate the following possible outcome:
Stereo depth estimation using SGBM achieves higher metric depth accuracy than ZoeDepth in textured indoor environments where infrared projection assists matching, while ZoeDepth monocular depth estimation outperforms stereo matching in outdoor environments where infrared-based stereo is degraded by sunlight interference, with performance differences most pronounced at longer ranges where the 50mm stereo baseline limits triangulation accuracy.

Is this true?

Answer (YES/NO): NO